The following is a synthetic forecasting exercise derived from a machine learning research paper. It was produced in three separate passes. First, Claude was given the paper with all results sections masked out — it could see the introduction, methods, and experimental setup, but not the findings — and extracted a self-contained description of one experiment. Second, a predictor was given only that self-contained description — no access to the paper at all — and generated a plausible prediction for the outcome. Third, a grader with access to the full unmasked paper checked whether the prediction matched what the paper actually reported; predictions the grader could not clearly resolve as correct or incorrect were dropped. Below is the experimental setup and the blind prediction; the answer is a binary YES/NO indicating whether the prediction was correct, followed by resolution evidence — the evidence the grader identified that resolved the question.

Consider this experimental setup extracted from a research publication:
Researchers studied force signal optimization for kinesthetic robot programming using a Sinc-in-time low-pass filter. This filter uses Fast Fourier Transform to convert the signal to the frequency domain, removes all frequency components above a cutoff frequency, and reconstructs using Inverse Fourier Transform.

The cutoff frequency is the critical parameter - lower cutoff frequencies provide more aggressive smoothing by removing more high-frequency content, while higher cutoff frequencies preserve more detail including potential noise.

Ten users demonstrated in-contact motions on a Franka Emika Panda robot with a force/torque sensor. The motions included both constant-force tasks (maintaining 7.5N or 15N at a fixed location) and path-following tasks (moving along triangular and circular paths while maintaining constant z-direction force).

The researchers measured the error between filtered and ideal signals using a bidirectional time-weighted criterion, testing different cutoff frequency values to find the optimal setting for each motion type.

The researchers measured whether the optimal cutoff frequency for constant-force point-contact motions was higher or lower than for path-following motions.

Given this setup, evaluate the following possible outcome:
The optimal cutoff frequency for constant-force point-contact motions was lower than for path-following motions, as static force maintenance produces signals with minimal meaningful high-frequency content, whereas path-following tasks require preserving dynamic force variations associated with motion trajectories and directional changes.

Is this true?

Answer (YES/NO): NO